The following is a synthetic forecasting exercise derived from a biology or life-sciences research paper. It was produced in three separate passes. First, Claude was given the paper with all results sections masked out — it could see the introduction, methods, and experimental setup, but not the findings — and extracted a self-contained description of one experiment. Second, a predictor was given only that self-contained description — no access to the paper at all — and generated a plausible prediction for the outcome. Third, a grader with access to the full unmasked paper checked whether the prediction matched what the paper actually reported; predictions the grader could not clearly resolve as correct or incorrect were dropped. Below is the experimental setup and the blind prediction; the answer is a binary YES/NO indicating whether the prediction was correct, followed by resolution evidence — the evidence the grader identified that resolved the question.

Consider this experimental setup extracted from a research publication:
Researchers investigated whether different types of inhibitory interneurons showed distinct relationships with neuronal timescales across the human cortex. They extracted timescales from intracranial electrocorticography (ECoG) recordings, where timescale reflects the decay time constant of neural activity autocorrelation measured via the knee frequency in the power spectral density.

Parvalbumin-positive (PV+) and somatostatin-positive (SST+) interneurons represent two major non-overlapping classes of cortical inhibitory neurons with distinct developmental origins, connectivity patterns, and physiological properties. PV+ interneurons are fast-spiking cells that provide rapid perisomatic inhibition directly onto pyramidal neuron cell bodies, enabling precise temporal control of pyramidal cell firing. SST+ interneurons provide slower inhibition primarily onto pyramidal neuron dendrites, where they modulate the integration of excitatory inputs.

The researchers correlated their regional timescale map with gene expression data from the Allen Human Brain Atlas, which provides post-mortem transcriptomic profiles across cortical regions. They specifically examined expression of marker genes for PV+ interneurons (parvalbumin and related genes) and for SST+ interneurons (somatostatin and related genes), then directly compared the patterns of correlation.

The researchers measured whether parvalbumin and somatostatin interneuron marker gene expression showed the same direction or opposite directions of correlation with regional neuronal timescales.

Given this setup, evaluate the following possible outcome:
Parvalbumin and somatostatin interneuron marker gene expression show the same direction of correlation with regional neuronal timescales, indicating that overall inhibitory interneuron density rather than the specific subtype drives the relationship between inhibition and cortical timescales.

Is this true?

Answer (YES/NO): NO